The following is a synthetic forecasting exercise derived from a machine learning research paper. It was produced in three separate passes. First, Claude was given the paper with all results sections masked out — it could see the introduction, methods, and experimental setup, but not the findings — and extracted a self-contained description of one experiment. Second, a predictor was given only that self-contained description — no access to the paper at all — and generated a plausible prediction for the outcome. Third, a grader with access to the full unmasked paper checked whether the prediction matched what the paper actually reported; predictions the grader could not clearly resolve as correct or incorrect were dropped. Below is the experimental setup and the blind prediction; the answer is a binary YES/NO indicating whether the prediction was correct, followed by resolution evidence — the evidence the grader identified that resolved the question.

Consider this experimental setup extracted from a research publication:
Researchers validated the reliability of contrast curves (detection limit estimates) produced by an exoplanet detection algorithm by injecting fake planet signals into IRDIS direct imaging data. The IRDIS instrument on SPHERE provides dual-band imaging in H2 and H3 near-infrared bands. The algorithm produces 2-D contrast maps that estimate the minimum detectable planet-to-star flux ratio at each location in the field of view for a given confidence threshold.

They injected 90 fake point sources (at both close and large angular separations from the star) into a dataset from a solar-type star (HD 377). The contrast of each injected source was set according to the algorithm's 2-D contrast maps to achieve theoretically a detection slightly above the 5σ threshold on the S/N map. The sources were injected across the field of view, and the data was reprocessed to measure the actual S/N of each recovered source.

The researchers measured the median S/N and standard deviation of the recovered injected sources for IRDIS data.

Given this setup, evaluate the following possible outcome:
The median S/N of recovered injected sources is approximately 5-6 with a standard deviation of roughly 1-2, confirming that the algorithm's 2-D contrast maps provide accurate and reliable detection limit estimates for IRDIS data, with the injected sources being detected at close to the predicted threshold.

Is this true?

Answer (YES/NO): YES